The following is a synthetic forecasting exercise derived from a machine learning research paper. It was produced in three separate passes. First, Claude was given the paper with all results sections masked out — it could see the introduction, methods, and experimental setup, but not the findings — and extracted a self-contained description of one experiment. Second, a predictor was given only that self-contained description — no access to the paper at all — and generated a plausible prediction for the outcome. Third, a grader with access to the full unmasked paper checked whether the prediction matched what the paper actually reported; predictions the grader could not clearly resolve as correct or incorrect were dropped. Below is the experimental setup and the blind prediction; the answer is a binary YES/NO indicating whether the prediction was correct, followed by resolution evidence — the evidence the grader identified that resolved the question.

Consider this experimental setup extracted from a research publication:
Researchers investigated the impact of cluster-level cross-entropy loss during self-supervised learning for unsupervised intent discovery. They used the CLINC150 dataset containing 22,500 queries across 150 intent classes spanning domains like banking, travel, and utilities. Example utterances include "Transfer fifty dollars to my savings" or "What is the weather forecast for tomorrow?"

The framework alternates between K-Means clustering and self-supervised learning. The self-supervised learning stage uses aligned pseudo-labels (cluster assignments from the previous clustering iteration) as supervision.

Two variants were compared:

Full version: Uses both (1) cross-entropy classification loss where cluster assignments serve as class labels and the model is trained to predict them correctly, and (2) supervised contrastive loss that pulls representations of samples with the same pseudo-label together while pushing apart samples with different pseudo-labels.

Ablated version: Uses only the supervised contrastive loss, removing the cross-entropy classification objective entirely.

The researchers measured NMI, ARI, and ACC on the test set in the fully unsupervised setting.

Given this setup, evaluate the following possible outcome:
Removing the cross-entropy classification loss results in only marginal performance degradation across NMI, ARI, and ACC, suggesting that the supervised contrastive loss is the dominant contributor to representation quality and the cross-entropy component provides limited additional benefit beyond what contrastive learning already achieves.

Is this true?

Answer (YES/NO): NO